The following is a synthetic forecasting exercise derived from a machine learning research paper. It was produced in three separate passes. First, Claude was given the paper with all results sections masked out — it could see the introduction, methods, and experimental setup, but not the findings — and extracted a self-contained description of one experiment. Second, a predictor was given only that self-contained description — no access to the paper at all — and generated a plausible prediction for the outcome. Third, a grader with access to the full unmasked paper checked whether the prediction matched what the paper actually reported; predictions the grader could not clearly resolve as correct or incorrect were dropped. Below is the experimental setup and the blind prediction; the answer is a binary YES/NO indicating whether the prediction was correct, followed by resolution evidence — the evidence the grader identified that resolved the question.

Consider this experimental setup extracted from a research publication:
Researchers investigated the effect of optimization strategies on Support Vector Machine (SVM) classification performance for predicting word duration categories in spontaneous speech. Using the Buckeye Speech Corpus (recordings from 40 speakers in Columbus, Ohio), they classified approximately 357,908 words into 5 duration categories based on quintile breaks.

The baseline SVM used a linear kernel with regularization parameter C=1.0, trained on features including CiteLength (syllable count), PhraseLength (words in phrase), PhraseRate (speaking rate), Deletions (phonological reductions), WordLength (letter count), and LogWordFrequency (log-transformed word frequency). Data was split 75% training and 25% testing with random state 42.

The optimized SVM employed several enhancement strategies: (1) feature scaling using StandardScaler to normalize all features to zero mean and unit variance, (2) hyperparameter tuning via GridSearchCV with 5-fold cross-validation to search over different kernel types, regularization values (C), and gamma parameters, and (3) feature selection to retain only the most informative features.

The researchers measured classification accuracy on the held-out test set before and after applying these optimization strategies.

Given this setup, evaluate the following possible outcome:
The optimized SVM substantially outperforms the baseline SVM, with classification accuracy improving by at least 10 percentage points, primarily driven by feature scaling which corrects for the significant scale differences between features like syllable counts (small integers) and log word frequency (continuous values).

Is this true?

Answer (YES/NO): NO